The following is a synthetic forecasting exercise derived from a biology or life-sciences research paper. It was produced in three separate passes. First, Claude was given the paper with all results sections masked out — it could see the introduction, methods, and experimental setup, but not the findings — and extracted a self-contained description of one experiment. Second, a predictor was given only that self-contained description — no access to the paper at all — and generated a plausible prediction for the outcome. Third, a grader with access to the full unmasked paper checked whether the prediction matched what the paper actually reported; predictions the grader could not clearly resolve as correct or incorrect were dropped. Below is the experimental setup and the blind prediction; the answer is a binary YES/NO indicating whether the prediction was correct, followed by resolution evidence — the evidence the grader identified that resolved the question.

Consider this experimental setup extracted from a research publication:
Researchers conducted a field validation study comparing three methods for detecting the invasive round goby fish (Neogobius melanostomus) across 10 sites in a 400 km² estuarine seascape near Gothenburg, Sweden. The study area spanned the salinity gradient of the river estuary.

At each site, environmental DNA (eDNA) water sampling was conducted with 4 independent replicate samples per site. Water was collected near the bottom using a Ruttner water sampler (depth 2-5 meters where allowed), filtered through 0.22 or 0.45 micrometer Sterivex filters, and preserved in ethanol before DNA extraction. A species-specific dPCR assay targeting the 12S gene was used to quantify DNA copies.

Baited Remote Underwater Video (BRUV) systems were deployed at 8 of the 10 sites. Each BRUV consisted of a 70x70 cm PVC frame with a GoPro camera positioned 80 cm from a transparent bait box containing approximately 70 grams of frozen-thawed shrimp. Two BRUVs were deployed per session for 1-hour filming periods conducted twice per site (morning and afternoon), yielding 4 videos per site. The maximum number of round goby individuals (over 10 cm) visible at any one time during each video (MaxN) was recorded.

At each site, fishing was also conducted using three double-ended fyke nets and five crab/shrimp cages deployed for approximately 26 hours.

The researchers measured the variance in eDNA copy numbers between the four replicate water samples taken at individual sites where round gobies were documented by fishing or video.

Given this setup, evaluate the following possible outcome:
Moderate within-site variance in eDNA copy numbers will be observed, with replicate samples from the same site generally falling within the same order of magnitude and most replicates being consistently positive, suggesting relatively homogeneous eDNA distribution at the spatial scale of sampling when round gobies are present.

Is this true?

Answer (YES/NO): NO